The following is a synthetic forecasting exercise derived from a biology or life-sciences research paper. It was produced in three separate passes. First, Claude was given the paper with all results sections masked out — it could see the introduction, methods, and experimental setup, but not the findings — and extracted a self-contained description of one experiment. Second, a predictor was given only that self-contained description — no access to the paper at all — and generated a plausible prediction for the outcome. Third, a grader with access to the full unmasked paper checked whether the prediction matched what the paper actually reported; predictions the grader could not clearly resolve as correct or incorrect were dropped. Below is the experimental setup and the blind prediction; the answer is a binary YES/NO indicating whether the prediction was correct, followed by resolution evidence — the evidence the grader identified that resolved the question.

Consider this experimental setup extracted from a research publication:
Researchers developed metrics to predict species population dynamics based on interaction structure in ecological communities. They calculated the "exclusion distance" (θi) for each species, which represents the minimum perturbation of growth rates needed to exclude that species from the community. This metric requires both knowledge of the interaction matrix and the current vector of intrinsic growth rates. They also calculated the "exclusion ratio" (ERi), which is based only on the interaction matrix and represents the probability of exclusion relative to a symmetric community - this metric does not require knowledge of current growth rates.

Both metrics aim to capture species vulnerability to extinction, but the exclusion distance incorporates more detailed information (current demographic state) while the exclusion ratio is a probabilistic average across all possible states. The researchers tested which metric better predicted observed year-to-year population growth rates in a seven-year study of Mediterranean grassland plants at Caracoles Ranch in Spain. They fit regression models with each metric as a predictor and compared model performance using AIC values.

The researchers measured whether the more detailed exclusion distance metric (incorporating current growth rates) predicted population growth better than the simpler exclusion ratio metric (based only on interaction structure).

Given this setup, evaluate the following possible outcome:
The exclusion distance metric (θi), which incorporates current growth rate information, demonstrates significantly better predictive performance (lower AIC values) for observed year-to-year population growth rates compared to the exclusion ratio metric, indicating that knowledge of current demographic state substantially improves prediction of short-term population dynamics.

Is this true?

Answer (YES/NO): NO